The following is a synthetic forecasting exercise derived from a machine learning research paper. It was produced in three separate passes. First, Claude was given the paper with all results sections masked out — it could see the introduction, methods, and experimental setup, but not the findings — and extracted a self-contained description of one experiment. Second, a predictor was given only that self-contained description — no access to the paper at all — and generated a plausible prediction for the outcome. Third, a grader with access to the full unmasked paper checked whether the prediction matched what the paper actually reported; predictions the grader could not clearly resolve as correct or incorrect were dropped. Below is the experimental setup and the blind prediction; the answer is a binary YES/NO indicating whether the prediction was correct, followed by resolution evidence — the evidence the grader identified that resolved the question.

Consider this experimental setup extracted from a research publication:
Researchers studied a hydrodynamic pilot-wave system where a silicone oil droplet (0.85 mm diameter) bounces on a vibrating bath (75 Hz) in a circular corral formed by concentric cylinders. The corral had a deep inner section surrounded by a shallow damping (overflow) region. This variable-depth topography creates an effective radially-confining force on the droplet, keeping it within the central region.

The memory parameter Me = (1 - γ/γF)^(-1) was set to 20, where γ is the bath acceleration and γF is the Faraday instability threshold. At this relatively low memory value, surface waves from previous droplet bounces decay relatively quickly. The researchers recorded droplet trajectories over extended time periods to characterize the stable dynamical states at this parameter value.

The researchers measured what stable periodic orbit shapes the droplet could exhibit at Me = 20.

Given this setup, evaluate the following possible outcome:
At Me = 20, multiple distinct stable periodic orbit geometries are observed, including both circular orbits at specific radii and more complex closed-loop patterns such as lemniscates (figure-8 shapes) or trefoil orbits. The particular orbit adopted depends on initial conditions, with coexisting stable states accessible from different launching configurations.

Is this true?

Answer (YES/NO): YES